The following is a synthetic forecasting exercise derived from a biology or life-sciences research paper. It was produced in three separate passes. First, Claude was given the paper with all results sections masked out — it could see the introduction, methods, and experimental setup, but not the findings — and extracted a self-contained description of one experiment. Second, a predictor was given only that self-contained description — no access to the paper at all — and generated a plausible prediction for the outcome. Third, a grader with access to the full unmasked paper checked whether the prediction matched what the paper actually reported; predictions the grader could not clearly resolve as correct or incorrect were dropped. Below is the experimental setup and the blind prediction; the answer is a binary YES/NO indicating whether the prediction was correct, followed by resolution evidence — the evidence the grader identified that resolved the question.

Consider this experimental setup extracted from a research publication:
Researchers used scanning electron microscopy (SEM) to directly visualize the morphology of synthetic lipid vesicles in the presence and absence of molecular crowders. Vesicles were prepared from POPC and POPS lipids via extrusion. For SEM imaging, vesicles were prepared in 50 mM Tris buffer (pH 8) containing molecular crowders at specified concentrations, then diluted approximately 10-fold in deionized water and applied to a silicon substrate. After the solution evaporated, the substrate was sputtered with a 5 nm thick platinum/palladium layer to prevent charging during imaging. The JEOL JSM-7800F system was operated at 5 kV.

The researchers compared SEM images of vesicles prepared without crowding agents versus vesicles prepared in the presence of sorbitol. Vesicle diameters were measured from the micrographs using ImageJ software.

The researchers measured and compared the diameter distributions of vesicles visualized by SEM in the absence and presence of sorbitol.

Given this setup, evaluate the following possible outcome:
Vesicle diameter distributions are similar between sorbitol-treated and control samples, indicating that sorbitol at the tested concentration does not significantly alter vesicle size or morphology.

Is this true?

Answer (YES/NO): NO